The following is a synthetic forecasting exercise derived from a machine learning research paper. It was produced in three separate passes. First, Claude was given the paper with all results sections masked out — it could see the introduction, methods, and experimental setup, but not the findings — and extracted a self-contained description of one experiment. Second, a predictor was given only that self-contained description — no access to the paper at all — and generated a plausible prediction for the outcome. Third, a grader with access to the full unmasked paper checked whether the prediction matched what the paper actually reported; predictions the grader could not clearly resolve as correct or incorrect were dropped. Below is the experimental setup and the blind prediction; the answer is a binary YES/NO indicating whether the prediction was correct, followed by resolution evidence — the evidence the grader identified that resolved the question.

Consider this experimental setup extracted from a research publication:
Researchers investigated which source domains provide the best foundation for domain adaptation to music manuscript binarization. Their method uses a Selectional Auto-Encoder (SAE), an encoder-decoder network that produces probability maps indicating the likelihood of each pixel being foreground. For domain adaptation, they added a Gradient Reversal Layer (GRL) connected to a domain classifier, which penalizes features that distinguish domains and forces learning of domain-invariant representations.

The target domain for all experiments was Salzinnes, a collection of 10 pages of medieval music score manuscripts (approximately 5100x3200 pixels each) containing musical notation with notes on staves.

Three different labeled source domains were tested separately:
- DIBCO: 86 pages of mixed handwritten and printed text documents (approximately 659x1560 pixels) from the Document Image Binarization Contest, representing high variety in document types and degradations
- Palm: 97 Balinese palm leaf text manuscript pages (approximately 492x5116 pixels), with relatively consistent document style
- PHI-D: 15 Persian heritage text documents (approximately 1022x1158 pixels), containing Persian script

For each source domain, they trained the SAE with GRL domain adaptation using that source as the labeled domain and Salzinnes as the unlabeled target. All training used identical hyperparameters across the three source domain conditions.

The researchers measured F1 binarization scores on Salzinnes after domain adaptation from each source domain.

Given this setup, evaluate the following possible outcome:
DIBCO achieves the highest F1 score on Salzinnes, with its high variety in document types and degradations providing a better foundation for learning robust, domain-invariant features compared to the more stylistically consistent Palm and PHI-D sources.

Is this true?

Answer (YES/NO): NO